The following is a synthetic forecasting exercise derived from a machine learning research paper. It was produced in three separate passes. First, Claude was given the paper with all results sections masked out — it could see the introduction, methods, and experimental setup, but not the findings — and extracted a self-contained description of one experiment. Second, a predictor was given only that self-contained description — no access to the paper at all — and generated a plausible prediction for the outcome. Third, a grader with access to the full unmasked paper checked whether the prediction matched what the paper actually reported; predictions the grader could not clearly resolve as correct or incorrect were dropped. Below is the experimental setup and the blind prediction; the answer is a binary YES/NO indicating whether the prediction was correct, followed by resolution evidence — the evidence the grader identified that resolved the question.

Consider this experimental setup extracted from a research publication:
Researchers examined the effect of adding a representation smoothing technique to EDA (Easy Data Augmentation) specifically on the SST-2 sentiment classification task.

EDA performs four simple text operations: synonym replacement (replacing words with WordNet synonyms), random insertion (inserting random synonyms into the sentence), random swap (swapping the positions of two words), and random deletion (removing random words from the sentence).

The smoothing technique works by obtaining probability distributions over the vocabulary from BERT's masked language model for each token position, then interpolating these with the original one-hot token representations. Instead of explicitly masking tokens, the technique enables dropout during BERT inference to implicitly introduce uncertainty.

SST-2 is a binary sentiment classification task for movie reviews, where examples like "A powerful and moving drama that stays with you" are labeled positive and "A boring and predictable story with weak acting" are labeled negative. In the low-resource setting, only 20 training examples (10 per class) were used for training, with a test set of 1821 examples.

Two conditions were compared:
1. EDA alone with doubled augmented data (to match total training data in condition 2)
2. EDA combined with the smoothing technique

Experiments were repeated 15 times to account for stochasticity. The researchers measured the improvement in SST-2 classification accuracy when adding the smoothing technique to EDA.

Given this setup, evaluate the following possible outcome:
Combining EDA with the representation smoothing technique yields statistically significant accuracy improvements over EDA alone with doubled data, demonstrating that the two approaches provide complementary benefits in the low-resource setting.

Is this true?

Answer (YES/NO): YES